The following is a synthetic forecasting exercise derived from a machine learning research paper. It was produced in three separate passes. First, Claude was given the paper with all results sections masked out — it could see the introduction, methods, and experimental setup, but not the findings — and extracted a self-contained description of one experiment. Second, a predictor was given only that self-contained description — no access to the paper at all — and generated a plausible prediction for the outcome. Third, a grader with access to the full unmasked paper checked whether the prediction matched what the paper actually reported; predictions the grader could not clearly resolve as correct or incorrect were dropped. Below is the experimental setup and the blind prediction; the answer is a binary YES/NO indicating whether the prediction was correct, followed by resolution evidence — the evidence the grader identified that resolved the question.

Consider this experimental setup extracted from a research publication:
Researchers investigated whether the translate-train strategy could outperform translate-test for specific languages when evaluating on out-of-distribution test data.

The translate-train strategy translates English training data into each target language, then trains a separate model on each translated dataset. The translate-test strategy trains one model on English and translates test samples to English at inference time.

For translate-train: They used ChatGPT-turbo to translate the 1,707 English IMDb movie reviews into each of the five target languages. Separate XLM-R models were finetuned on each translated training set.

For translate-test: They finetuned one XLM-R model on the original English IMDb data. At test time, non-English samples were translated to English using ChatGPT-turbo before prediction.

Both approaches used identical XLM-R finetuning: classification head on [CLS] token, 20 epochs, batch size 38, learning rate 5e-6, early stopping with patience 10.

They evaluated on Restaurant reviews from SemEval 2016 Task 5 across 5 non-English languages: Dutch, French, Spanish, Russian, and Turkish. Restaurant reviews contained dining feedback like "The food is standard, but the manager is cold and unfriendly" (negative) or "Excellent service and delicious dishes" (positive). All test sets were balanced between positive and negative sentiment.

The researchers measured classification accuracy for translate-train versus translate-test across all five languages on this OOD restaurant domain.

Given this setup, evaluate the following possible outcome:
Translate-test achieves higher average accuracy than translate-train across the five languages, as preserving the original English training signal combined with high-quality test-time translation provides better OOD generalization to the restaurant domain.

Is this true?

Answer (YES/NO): NO